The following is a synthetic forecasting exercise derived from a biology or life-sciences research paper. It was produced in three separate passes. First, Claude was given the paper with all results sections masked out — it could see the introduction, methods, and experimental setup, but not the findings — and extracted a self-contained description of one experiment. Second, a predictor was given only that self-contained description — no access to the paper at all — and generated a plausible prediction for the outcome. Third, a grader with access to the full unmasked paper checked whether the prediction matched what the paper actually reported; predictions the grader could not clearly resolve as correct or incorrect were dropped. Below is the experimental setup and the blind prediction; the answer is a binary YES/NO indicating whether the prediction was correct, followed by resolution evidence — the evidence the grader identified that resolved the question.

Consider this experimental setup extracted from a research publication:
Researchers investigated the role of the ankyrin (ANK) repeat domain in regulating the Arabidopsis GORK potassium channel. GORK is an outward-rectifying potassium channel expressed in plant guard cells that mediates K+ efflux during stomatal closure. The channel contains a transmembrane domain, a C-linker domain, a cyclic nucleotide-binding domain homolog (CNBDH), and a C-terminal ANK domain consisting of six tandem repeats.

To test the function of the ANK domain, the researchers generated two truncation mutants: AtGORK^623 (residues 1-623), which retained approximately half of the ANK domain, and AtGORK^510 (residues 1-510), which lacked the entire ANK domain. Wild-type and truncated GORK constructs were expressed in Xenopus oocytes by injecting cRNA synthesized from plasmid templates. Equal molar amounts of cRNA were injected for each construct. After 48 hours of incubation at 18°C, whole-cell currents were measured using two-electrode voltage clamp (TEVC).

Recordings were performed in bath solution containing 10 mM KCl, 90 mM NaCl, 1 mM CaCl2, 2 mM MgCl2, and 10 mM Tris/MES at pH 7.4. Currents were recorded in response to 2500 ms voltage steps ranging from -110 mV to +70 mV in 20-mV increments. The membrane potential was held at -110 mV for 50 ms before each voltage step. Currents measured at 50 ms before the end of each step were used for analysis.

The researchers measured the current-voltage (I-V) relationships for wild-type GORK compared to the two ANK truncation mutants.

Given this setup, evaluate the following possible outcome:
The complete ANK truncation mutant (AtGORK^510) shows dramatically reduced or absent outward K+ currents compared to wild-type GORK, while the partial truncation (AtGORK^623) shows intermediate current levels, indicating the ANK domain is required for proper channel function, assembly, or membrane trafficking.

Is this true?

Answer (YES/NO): NO